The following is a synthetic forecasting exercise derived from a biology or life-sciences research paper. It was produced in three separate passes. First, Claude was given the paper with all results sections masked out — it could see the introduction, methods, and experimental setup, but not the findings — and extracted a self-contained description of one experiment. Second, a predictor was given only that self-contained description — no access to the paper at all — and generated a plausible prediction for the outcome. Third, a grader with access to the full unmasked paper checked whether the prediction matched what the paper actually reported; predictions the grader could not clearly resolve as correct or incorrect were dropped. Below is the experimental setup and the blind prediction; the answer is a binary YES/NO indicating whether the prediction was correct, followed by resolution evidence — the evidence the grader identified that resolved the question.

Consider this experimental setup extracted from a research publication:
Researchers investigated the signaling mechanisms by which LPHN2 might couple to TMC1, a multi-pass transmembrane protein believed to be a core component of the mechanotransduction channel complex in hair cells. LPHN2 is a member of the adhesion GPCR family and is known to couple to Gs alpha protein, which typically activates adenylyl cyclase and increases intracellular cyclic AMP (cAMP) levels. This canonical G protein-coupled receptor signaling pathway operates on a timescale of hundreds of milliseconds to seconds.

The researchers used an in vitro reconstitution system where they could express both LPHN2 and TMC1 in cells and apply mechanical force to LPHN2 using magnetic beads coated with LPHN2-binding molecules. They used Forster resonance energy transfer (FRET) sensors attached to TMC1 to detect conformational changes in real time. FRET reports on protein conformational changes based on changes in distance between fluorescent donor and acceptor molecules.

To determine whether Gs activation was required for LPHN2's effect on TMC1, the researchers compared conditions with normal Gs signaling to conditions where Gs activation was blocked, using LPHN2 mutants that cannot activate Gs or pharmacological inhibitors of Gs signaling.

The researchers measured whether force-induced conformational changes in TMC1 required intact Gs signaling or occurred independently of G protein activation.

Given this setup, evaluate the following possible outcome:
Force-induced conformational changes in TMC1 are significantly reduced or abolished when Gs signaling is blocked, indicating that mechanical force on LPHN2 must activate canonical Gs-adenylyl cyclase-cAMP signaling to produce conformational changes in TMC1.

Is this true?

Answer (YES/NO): NO